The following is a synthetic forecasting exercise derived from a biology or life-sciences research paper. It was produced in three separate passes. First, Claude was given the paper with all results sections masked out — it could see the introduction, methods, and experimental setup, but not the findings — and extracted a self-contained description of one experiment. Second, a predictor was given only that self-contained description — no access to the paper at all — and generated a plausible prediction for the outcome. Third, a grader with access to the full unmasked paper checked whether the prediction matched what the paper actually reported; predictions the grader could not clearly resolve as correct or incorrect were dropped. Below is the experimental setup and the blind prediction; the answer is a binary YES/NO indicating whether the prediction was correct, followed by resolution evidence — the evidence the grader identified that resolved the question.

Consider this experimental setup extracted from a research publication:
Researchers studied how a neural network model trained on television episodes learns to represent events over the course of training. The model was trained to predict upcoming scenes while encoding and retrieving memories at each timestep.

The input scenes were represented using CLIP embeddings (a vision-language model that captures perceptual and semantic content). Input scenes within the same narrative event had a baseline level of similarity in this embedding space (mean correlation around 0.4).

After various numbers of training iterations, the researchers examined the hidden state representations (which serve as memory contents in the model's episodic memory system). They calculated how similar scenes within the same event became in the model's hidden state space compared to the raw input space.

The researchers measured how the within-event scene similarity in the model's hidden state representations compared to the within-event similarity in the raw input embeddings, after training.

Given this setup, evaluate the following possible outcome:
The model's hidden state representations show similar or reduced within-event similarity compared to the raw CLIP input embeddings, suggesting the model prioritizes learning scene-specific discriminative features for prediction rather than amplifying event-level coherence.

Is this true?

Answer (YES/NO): NO